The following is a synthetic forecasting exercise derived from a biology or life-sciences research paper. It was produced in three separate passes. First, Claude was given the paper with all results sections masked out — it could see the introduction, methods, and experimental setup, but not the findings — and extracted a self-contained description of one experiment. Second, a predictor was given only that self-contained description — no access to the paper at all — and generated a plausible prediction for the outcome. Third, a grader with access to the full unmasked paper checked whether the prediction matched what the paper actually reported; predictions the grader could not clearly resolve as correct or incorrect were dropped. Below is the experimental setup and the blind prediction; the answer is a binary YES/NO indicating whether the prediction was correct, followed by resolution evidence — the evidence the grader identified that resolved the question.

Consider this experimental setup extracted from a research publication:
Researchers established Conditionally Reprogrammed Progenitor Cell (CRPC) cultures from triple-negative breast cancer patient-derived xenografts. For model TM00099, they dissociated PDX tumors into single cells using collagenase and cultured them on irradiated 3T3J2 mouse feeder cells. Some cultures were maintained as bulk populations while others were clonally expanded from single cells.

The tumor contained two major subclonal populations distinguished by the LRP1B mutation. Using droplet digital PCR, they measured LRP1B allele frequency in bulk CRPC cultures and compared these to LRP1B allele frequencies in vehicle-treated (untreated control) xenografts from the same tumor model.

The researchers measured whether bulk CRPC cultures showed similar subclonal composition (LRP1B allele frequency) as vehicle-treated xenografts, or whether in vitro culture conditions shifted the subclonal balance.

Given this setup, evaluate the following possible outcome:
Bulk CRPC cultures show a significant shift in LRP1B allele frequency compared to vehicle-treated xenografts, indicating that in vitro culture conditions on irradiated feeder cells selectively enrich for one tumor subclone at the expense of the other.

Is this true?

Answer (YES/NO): NO